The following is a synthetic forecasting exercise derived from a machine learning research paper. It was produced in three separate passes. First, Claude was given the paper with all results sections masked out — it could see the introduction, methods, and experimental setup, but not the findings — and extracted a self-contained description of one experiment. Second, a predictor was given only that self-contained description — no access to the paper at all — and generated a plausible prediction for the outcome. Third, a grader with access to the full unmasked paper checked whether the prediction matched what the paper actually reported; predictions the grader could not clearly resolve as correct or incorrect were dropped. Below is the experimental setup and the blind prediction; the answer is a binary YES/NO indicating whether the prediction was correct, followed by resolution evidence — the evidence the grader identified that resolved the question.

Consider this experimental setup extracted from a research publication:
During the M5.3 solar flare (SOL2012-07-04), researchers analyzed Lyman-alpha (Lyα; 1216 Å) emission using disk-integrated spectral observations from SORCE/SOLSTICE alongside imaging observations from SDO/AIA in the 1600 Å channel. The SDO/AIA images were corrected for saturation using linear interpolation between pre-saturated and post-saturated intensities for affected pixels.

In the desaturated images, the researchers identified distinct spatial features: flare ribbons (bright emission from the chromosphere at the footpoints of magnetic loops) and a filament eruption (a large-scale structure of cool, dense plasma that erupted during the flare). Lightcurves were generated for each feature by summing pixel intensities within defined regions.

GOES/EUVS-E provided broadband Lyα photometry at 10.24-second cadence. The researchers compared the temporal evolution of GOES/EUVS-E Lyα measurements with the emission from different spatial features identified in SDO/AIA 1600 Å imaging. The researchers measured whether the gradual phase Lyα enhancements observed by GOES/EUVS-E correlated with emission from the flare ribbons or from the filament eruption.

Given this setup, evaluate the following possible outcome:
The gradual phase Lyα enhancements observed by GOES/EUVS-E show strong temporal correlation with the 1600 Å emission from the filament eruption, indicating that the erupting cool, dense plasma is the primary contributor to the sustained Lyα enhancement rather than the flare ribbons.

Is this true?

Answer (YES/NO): NO